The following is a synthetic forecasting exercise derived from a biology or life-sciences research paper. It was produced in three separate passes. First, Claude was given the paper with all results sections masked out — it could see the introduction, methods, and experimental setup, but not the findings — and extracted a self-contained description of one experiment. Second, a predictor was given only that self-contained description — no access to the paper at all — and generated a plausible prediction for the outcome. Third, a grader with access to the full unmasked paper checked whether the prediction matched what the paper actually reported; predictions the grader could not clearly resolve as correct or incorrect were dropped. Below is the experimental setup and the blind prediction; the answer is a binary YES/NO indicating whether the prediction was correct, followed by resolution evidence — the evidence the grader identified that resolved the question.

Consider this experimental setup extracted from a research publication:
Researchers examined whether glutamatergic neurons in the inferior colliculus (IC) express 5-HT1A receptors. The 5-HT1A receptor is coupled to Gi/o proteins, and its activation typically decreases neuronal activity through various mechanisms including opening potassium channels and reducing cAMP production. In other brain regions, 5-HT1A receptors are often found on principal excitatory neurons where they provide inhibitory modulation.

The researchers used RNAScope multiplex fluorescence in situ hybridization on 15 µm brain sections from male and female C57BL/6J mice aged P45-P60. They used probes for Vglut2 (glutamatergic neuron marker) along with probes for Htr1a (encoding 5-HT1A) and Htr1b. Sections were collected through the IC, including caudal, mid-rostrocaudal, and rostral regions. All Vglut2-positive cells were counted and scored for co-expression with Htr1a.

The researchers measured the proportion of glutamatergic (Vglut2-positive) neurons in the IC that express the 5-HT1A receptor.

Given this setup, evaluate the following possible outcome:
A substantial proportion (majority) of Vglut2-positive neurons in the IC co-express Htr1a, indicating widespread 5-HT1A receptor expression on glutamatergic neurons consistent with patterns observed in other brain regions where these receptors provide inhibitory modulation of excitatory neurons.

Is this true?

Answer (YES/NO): NO